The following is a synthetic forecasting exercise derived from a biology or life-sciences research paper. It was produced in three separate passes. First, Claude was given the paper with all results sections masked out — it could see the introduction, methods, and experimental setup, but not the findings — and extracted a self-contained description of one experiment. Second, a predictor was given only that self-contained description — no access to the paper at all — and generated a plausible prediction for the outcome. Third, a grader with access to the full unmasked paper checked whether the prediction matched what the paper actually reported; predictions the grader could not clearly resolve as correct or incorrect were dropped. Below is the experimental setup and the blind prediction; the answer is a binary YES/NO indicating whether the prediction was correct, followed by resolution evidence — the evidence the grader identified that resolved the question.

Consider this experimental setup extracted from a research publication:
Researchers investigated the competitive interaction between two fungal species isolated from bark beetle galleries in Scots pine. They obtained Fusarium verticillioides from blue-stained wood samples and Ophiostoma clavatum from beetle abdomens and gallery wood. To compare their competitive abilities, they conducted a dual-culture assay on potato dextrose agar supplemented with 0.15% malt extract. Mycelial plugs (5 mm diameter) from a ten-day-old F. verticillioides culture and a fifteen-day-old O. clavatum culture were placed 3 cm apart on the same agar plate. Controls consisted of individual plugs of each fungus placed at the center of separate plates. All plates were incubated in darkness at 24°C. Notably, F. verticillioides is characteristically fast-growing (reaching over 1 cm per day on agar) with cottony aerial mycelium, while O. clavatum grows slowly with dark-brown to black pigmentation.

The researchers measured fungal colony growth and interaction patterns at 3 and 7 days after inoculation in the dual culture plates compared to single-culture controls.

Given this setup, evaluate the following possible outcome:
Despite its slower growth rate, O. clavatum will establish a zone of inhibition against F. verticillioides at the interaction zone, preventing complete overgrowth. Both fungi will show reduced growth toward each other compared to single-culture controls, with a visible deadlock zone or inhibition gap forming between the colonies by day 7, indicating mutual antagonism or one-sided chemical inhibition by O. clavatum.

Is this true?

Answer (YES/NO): NO